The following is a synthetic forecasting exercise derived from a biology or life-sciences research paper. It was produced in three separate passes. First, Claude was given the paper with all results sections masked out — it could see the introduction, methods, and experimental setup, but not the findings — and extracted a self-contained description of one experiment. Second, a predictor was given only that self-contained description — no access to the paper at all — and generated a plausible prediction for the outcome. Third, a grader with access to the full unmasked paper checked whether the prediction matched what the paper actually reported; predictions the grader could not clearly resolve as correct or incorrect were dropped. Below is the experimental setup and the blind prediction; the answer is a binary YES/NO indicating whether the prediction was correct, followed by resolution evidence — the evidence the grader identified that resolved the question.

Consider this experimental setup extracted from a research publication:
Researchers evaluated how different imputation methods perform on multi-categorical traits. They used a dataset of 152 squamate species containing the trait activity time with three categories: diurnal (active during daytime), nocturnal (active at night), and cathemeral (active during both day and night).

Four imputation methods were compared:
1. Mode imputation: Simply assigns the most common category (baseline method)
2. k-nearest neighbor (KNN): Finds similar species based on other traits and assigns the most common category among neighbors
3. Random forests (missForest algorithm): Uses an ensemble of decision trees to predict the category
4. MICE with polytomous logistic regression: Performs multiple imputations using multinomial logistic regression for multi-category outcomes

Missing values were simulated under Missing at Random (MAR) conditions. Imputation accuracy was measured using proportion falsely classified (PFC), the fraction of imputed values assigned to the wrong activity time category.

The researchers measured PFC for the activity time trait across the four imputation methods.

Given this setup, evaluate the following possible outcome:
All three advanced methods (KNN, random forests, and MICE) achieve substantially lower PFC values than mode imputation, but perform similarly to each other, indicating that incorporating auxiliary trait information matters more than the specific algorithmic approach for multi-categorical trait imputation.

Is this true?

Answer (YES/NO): NO